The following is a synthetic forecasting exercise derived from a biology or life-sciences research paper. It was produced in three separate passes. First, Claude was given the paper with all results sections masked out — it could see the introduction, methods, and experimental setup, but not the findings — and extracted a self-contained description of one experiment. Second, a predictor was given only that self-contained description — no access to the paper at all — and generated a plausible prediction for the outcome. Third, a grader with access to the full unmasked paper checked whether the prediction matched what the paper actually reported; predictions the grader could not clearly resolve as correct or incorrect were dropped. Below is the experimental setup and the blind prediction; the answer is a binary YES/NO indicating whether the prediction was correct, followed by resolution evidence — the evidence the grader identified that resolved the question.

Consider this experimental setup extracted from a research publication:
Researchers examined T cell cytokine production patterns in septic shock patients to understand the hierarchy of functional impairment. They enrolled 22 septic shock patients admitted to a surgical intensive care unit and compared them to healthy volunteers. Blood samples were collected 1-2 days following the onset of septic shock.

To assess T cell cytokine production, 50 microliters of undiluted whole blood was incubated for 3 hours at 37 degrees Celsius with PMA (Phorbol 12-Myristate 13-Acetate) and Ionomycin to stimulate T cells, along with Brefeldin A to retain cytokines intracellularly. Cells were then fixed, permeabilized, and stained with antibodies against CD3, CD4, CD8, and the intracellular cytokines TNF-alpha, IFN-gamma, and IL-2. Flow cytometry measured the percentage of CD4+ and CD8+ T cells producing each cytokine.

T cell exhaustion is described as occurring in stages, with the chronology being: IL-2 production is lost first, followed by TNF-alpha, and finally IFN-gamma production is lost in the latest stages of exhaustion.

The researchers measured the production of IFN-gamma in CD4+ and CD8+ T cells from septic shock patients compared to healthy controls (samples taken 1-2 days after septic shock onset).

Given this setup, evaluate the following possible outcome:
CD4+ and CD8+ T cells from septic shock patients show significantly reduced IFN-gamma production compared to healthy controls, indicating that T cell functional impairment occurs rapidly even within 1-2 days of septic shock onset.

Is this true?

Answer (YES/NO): NO